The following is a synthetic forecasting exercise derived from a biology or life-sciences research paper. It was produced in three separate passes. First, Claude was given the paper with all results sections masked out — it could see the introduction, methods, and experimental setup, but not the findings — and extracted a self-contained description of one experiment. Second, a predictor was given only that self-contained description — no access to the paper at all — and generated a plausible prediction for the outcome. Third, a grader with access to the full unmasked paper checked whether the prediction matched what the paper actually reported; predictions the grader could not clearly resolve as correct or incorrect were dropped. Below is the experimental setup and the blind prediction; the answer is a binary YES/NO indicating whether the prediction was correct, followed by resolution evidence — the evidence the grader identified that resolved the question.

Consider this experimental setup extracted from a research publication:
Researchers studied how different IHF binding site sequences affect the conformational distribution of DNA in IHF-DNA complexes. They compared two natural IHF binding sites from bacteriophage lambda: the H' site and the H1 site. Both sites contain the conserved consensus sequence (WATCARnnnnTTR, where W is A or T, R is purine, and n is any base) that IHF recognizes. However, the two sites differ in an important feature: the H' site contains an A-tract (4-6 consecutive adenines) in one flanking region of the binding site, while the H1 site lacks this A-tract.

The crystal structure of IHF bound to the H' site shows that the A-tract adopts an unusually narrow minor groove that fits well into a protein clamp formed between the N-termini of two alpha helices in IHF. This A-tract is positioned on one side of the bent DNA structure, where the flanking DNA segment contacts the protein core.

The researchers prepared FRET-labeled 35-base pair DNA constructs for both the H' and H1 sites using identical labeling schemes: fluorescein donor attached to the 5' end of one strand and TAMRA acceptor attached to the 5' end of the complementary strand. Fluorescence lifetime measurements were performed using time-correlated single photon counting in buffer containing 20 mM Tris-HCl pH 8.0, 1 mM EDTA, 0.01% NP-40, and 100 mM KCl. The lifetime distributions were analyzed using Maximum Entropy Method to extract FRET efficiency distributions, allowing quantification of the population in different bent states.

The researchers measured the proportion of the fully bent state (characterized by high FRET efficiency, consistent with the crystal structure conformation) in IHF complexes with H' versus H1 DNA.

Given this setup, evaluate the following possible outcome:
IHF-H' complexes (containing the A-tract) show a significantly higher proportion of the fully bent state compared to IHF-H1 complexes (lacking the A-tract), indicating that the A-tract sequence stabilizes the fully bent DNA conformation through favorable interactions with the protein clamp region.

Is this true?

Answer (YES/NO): YES